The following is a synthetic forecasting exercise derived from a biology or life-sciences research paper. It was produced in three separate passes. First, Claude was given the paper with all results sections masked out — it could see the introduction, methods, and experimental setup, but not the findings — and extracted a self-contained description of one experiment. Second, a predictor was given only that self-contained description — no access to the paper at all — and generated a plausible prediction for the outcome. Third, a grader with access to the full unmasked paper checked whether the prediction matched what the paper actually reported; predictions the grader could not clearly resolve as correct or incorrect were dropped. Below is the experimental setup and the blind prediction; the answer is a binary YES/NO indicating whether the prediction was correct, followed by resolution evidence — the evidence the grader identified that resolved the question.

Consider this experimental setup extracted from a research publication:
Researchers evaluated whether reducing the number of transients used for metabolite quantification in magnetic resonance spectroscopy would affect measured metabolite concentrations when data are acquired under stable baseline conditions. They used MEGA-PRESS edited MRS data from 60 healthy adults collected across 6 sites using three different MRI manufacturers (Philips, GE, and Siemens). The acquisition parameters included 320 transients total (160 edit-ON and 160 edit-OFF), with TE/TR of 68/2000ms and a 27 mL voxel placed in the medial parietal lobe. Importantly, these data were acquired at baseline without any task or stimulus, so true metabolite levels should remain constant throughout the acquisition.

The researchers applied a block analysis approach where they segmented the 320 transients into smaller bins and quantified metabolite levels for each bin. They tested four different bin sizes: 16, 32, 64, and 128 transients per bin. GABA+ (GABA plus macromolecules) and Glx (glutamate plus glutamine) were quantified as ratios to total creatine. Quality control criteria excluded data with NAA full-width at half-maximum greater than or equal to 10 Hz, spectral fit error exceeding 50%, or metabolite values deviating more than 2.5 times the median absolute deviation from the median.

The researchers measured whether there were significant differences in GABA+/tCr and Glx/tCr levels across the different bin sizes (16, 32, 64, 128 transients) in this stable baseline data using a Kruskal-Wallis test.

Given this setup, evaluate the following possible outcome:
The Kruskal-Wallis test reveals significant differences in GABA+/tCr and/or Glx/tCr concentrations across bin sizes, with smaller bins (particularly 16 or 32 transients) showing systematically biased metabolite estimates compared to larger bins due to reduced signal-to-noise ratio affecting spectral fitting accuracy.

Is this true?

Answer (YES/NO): NO